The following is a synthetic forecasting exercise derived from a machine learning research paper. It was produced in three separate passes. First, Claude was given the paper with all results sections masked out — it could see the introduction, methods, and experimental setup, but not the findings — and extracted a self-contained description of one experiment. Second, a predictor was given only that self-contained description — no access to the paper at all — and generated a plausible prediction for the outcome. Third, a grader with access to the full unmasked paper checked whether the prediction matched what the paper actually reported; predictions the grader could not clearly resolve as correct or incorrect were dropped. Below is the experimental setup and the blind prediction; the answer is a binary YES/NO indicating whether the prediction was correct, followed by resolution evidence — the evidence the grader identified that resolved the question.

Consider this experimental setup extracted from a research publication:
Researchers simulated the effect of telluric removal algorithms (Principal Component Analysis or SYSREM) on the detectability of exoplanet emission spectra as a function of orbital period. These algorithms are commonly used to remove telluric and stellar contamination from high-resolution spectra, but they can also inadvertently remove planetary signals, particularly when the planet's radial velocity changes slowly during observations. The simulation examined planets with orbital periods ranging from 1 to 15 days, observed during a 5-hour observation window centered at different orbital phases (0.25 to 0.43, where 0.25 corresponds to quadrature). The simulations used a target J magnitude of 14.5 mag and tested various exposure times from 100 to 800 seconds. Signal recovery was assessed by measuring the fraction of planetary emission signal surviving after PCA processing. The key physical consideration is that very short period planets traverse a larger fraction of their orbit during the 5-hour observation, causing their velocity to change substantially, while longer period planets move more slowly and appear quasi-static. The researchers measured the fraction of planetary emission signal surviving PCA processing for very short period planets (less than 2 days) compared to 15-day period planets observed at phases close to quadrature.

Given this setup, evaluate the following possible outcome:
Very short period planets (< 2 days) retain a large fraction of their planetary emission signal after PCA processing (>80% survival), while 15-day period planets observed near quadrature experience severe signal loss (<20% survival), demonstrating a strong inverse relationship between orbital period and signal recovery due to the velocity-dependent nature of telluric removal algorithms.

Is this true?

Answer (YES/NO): NO